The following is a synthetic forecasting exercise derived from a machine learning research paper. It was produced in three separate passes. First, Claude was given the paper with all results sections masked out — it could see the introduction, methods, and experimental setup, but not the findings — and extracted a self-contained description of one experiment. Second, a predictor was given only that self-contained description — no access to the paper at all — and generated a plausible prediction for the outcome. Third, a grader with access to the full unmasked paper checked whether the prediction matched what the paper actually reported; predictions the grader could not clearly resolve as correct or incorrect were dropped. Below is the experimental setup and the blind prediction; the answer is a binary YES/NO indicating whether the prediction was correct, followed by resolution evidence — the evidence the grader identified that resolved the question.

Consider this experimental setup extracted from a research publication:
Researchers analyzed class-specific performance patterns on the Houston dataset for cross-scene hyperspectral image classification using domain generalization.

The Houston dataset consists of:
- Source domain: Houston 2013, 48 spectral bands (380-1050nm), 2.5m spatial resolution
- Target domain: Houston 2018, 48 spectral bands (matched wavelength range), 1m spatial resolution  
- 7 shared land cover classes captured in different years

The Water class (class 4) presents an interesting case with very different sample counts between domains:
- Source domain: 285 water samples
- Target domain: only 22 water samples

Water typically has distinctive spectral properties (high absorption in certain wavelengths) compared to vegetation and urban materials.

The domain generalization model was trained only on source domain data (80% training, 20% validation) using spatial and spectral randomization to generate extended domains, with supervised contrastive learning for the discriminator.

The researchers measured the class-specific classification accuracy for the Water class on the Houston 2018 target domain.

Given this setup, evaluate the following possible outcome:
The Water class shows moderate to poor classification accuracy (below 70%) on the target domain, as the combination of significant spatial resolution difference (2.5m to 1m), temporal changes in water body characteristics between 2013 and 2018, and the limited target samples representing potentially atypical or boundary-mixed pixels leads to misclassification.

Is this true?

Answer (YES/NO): NO